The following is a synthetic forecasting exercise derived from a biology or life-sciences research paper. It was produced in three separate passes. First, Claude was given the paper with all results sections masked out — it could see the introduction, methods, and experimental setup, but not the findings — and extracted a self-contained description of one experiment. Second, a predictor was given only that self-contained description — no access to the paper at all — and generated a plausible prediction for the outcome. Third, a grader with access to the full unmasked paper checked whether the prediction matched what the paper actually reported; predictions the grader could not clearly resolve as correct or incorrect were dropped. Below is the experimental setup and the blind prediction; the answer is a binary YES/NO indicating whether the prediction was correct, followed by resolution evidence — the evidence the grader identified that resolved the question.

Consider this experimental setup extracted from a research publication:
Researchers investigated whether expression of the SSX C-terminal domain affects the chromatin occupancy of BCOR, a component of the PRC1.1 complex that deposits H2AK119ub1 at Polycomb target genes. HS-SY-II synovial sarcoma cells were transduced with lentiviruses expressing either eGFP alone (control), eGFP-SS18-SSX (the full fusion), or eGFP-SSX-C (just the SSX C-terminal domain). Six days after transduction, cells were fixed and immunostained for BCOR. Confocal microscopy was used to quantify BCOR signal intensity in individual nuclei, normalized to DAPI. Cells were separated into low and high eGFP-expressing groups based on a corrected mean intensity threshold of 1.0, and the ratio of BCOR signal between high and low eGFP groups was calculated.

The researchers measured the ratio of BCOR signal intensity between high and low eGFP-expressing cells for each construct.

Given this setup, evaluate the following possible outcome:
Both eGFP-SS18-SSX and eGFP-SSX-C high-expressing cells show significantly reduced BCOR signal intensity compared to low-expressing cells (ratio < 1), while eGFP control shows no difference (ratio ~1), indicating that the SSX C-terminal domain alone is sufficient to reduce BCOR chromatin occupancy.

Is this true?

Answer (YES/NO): NO